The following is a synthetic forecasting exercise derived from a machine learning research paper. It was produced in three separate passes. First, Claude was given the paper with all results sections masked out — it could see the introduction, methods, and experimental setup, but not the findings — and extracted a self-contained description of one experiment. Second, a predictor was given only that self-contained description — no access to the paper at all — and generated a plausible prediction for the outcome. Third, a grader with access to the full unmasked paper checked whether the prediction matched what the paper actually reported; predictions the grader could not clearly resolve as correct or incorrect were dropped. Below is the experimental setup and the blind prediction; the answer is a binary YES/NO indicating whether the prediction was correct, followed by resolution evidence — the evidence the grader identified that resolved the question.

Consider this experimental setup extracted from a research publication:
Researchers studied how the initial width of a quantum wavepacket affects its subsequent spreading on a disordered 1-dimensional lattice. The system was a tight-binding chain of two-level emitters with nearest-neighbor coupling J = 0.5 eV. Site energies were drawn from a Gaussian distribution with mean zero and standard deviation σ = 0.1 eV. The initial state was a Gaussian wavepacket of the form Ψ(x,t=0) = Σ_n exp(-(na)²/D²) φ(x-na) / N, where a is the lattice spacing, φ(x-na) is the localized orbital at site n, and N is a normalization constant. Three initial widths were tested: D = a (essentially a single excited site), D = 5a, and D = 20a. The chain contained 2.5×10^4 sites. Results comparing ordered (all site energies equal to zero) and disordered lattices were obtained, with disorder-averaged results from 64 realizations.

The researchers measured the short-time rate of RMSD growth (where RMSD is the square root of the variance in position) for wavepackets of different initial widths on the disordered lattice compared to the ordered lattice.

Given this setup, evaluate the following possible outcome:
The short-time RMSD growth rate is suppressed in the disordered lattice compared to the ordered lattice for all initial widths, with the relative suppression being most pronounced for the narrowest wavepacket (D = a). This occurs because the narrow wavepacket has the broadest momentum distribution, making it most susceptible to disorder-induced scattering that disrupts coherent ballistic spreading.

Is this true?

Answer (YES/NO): NO